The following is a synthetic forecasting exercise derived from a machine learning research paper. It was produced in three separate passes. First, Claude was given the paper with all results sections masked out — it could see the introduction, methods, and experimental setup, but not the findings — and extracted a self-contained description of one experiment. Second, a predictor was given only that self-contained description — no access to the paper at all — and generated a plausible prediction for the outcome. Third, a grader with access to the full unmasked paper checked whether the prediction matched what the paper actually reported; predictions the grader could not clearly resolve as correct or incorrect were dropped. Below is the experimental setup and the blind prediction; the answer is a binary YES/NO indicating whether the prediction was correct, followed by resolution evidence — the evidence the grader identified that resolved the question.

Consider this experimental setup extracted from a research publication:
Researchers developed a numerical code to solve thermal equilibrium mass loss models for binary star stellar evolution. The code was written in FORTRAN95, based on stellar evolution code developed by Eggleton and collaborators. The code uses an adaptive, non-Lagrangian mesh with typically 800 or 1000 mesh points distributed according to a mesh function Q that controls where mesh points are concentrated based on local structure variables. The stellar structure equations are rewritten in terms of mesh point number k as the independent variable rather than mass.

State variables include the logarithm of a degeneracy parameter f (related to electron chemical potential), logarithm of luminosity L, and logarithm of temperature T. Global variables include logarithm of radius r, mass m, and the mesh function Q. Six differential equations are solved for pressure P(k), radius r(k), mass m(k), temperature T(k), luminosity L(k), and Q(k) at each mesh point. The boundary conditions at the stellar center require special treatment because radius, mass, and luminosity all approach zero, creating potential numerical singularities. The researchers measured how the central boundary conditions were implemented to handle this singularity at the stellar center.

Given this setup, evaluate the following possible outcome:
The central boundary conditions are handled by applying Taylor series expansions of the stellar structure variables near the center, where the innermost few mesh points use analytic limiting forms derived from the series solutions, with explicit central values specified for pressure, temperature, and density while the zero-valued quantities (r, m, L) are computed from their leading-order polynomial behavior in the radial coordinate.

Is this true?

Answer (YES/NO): NO